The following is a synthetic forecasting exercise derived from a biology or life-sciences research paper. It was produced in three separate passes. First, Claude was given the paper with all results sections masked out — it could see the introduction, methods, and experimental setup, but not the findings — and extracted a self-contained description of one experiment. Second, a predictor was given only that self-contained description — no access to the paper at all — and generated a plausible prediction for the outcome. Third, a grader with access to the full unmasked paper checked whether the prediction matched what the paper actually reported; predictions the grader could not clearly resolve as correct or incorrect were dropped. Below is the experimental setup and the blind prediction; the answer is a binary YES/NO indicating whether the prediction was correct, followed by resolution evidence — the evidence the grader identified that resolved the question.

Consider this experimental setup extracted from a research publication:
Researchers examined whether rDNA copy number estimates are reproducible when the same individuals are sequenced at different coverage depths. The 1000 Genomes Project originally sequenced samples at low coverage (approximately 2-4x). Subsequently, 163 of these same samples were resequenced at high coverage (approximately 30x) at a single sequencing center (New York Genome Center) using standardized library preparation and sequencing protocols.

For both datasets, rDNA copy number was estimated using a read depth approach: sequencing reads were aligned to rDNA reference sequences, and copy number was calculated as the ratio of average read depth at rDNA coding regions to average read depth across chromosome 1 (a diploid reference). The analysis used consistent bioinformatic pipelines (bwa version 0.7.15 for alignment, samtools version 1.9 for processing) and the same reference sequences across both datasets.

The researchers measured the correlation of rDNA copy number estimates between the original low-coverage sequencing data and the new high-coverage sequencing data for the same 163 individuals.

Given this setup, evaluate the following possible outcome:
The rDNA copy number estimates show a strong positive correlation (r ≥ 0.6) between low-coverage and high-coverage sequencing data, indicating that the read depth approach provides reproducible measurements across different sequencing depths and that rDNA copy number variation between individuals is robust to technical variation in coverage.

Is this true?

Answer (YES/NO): NO